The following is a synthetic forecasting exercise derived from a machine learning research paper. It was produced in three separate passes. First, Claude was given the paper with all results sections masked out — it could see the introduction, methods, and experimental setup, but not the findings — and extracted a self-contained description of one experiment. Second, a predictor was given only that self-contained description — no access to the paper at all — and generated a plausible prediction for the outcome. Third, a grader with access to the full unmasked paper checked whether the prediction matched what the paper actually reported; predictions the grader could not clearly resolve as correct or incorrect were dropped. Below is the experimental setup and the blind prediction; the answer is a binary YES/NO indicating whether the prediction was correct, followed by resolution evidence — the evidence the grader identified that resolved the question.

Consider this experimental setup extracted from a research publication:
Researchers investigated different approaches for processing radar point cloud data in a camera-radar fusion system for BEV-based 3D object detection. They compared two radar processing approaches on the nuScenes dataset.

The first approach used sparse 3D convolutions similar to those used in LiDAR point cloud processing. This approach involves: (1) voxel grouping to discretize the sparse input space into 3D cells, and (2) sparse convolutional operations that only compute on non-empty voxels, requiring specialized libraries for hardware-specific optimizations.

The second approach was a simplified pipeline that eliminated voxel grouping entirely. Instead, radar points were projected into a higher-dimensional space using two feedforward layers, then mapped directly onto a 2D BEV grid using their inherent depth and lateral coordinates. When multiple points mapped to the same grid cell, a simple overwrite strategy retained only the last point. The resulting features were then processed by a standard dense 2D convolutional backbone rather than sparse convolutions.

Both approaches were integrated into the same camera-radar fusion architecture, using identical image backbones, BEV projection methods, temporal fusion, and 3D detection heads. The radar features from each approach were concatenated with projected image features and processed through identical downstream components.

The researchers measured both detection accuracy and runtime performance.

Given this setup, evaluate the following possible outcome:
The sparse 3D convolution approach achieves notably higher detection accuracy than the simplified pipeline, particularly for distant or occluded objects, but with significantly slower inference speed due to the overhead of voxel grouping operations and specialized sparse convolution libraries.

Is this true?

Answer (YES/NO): NO